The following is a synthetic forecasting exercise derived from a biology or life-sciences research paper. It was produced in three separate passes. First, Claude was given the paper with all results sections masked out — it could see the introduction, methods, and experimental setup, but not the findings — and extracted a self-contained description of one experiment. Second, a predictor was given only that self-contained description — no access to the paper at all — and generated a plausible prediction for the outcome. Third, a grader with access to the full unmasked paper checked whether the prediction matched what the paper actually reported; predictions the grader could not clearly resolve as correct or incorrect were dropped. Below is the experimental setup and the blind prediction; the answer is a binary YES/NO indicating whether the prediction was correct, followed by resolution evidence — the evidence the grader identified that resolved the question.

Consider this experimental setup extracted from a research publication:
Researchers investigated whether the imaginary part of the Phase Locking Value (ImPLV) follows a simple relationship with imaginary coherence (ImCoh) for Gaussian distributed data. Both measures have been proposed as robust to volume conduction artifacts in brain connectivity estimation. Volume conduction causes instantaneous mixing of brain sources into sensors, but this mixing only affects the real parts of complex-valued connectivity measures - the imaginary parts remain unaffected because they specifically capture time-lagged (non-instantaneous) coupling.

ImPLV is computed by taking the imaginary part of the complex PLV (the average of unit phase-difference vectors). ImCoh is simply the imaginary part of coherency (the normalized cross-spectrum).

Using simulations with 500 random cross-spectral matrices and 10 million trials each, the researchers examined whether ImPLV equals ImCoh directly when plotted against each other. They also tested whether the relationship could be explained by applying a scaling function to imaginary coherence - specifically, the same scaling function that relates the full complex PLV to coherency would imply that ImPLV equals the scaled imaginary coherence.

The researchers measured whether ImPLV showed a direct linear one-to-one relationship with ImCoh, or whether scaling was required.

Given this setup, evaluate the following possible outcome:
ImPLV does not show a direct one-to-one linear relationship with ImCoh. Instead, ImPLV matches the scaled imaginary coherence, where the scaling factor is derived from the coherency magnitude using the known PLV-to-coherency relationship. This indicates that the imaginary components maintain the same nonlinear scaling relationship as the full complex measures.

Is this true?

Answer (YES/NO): YES